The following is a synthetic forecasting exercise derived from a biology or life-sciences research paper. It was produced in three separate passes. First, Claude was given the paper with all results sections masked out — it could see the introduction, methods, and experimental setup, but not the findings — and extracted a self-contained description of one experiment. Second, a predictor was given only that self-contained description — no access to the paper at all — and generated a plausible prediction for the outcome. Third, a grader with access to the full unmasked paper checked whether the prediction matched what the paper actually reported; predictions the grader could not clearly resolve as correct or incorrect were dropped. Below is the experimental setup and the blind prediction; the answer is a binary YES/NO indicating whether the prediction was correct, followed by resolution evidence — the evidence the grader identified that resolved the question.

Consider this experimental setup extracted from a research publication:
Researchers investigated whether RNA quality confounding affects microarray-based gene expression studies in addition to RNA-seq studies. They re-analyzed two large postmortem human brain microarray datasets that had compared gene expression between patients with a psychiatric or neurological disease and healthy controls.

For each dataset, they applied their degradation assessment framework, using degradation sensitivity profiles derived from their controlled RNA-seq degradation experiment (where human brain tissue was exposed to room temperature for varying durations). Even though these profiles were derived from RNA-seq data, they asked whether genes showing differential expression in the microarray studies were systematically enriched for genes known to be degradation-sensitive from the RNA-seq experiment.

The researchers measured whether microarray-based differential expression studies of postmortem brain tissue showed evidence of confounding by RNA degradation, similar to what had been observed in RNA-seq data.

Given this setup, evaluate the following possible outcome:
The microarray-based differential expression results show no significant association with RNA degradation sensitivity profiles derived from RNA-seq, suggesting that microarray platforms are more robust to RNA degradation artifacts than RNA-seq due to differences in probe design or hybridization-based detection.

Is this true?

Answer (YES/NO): NO